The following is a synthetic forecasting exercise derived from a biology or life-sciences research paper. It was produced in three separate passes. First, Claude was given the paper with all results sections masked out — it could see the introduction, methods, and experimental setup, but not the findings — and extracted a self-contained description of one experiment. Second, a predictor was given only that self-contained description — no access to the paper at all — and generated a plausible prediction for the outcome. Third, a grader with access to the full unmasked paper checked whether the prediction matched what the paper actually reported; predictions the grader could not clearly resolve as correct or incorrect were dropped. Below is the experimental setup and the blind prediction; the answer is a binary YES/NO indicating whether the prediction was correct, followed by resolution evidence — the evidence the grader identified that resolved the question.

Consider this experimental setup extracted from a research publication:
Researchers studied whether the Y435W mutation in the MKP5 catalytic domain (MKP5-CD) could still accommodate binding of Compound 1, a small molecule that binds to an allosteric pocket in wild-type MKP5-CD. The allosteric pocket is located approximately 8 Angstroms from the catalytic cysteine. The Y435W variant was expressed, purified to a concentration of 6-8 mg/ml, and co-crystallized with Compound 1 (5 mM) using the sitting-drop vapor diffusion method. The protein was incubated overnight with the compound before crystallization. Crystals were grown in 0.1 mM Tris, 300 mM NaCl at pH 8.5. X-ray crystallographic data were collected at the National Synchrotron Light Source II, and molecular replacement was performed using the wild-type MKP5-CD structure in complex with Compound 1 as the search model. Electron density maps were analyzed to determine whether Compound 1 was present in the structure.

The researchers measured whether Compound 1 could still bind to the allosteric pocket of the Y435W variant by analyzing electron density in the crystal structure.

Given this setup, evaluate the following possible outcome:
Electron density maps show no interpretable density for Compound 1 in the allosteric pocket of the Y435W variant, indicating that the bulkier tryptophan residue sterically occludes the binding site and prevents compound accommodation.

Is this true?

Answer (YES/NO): NO